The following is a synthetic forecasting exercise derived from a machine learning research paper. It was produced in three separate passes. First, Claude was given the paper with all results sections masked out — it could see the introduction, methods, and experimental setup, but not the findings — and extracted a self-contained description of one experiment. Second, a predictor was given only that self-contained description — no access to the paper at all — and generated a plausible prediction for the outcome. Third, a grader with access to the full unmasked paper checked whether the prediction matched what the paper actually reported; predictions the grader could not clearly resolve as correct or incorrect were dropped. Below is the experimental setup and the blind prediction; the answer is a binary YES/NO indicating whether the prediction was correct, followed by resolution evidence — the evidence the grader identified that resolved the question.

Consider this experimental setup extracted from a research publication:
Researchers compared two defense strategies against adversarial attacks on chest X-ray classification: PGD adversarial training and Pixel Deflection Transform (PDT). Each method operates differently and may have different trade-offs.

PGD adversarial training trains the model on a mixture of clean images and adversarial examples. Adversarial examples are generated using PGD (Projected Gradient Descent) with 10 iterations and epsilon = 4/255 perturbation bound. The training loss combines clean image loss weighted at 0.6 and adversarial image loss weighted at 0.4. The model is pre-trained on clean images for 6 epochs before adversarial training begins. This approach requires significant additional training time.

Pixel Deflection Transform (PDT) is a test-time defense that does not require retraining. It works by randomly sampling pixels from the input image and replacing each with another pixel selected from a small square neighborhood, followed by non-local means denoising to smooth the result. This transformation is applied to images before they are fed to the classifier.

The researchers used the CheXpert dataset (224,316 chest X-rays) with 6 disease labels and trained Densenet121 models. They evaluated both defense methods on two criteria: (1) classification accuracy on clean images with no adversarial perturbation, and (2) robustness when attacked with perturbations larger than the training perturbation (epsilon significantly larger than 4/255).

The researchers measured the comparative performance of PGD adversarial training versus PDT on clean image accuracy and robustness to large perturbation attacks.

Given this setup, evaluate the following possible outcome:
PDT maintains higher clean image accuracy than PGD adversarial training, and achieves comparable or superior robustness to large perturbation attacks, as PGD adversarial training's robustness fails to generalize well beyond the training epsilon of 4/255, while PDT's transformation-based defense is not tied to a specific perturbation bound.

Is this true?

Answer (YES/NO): NO